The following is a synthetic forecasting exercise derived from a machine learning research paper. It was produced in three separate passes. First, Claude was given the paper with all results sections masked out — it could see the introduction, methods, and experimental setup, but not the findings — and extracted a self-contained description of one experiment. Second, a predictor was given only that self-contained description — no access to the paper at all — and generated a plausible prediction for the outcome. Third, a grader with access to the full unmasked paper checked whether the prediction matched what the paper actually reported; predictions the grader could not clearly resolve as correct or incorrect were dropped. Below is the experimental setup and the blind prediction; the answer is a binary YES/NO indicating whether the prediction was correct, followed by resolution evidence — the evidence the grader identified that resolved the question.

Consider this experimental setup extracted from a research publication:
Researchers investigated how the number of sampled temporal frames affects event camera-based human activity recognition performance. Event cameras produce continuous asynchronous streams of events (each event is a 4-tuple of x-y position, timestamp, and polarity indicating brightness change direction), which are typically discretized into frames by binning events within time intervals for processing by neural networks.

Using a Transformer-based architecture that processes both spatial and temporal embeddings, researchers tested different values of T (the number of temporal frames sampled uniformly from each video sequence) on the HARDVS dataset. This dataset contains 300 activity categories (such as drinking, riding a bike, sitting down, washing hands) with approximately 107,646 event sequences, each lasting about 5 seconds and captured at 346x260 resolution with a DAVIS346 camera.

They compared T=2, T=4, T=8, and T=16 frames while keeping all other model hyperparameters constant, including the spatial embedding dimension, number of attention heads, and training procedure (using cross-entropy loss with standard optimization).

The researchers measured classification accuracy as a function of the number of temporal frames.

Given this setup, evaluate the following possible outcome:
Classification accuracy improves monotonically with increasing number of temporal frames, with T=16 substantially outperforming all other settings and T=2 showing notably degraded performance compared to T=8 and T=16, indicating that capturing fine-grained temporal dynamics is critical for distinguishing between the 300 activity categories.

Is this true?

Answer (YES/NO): NO